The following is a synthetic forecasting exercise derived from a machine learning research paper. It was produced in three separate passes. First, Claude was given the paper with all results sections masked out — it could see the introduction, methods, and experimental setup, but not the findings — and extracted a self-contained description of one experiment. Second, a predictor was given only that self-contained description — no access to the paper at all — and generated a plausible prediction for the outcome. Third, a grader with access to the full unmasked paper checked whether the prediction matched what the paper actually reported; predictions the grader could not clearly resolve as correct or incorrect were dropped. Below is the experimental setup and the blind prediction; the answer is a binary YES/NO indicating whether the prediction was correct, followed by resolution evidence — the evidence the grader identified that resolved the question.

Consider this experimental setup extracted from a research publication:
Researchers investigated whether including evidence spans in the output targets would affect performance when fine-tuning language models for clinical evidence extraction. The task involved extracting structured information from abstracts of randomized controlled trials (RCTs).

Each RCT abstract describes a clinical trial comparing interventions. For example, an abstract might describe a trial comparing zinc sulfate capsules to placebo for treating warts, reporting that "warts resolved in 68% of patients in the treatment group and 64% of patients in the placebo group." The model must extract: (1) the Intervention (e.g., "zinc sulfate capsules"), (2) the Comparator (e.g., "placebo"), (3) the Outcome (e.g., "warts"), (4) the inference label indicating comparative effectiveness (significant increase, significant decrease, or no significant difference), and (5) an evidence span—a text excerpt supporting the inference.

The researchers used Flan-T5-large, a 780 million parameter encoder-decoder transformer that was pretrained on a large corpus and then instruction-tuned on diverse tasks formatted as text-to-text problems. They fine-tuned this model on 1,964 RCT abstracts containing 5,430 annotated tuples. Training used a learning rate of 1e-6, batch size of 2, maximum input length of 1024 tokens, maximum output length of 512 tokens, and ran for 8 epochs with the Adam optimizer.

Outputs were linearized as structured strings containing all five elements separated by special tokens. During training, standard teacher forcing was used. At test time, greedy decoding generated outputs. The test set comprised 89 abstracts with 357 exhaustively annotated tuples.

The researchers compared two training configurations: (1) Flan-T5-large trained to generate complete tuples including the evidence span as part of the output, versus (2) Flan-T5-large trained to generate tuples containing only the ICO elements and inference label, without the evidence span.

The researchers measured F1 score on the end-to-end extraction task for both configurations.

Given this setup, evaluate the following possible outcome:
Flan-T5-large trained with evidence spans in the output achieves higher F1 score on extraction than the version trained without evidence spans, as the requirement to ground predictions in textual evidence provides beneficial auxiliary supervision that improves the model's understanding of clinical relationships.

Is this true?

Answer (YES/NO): YES